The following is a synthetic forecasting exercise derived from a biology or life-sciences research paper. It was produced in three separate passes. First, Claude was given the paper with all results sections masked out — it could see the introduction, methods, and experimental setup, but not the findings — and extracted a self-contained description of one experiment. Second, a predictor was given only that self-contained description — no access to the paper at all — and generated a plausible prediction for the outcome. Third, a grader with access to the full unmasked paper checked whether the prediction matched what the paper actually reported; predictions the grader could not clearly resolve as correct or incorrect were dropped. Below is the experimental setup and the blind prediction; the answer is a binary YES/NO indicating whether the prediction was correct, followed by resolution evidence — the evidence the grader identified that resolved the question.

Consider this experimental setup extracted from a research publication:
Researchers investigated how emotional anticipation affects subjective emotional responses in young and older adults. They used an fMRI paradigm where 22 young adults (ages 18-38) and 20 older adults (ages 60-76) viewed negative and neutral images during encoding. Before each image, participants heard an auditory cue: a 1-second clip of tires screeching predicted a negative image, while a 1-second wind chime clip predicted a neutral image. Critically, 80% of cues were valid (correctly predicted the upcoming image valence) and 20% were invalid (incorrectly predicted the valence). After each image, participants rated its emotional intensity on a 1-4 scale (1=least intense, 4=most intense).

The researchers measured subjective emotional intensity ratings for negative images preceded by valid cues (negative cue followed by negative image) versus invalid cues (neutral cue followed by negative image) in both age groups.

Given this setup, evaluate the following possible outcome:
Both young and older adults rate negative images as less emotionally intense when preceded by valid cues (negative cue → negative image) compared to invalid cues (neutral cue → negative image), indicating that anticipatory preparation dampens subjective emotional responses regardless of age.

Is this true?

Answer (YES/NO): NO